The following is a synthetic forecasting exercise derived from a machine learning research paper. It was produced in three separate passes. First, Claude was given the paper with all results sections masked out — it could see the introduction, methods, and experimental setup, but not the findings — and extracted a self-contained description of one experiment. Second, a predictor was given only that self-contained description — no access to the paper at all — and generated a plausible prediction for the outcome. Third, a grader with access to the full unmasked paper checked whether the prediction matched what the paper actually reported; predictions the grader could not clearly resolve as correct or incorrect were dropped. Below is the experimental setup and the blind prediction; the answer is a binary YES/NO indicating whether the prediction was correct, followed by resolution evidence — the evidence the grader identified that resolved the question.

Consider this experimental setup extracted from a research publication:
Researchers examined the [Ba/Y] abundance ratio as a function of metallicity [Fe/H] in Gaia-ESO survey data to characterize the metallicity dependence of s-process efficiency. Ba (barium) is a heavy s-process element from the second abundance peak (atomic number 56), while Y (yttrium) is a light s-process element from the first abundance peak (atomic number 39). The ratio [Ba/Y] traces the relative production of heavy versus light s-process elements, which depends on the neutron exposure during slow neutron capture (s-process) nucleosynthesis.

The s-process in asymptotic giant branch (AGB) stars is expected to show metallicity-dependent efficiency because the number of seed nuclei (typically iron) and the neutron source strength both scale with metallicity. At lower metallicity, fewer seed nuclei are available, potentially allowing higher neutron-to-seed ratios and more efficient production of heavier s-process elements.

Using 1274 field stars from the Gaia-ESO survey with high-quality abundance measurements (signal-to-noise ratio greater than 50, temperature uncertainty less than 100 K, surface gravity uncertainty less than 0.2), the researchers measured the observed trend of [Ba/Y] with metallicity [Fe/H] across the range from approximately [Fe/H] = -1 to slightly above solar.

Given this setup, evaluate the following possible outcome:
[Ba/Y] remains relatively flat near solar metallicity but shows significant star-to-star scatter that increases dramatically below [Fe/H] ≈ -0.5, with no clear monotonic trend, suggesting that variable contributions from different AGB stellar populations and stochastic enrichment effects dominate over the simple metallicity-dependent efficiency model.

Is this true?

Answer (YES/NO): NO